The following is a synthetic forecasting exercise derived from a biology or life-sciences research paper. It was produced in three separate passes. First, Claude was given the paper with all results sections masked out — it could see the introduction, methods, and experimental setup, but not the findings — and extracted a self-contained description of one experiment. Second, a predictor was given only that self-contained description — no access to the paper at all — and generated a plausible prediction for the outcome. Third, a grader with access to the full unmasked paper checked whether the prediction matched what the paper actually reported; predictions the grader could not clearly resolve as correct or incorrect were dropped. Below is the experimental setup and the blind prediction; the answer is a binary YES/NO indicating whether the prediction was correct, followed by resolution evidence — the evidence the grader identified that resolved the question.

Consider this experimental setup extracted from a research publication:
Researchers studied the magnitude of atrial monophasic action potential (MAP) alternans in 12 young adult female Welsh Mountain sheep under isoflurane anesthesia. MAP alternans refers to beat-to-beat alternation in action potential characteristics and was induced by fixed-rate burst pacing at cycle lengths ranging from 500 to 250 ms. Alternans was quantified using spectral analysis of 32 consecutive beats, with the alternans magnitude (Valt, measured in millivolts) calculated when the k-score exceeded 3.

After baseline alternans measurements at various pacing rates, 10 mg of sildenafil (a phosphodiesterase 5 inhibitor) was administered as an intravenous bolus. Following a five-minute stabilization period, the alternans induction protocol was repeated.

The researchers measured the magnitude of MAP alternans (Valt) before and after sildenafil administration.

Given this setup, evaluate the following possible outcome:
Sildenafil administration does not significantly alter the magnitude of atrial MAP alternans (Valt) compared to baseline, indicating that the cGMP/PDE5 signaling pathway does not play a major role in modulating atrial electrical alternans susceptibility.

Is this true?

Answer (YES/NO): NO